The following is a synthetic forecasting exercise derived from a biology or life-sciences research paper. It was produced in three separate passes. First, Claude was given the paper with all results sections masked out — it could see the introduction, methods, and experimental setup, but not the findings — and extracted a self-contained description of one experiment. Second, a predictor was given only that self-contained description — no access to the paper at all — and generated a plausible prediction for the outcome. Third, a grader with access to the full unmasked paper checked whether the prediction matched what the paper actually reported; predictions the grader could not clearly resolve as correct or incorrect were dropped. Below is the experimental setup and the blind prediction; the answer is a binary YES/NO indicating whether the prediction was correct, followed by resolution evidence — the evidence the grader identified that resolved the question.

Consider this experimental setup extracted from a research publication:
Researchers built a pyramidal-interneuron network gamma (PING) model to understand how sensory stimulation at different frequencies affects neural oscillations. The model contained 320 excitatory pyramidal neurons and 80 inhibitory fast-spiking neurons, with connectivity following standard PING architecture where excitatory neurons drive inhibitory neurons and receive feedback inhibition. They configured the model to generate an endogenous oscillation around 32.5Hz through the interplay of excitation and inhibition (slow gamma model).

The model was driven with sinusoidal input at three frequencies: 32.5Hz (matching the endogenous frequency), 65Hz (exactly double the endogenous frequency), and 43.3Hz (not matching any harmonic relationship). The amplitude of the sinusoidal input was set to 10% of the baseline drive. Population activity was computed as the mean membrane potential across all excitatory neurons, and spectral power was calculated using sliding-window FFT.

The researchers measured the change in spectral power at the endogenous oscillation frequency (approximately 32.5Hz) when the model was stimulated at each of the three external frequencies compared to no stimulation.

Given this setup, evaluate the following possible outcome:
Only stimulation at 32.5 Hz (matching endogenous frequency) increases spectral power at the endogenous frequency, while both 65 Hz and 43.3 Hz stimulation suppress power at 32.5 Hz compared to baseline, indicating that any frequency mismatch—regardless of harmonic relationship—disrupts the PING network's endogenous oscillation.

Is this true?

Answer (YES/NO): NO